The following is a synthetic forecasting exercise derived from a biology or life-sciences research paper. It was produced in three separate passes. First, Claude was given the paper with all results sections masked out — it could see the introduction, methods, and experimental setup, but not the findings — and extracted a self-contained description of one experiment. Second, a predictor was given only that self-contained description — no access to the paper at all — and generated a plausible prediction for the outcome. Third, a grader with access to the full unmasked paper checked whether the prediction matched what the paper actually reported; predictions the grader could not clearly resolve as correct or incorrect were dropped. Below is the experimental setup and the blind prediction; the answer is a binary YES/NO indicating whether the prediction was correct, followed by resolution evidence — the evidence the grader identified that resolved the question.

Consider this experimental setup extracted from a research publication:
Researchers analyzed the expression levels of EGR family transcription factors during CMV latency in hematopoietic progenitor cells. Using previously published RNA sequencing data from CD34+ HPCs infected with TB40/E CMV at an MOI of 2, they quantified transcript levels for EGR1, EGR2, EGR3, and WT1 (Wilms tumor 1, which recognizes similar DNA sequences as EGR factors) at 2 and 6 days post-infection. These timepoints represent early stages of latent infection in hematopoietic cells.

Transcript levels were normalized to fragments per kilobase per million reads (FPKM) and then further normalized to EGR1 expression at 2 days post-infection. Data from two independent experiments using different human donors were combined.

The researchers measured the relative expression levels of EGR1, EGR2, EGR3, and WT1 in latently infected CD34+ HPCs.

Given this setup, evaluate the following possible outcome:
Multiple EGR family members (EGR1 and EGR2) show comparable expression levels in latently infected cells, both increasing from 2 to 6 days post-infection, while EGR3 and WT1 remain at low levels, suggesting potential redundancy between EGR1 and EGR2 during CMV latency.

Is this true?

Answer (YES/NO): NO